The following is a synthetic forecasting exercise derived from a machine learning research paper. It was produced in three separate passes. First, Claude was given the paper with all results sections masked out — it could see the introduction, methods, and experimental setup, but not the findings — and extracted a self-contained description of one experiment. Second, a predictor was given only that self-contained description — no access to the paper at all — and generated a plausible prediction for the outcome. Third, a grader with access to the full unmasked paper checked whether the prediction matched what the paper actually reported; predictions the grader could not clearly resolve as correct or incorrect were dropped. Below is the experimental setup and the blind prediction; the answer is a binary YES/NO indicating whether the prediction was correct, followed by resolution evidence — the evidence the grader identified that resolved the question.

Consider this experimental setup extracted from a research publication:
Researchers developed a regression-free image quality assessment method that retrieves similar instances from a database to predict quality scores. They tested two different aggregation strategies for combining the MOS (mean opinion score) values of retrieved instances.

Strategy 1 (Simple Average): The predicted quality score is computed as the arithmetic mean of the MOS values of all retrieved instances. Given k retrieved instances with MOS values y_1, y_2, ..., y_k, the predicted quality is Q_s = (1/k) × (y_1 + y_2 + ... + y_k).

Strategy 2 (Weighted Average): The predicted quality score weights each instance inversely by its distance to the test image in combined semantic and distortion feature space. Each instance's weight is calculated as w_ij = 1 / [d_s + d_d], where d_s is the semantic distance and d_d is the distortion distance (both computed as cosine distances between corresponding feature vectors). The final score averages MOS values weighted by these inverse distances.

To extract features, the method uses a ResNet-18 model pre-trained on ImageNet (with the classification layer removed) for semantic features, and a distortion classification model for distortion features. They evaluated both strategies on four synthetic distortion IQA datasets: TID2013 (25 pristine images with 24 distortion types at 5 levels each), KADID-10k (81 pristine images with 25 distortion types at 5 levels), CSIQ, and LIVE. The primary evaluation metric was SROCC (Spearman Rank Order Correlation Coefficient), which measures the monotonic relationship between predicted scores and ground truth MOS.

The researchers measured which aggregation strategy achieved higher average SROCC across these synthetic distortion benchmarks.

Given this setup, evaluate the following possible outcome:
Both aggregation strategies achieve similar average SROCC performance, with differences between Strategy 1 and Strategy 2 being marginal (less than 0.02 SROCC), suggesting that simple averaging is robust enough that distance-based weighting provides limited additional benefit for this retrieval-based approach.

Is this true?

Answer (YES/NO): YES